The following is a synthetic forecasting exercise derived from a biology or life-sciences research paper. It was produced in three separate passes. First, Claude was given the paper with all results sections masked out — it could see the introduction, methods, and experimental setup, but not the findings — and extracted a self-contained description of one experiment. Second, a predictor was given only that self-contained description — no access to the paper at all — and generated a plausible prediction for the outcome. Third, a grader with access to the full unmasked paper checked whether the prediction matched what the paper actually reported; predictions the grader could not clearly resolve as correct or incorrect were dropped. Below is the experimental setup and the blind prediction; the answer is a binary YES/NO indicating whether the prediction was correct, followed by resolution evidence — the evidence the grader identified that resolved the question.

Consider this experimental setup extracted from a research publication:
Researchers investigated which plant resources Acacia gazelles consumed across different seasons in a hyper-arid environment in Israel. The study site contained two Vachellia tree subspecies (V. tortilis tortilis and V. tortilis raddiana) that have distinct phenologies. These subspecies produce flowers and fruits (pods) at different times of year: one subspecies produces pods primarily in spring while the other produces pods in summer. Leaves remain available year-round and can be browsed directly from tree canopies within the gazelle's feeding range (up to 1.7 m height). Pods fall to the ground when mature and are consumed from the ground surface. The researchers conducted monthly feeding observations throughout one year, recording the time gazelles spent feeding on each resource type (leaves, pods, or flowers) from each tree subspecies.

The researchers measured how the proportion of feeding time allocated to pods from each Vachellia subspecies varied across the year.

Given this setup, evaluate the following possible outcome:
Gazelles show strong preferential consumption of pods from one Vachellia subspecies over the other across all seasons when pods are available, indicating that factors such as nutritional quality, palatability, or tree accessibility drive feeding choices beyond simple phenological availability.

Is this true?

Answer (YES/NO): NO